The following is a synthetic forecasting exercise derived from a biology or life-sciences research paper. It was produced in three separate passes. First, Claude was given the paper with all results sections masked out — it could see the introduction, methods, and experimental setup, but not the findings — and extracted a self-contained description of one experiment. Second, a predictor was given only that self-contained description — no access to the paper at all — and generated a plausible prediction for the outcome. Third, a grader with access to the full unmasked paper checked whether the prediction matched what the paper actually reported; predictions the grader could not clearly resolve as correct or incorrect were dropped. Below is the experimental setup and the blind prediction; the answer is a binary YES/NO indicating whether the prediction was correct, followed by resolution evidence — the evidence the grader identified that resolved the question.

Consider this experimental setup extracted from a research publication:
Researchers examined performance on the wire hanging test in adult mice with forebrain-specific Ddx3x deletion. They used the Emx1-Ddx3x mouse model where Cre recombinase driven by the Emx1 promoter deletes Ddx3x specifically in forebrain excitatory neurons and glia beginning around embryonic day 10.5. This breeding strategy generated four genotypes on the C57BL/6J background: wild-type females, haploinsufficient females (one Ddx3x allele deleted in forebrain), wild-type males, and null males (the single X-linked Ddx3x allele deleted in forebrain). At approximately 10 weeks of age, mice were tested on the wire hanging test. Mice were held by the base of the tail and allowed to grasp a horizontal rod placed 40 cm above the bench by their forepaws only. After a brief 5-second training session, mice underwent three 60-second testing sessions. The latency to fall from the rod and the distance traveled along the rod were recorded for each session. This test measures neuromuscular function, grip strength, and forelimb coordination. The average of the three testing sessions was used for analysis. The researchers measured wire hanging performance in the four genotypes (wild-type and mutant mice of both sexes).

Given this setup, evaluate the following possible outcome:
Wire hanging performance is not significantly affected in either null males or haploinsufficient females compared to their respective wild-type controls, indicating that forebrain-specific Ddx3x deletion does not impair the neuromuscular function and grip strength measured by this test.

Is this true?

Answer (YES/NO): NO